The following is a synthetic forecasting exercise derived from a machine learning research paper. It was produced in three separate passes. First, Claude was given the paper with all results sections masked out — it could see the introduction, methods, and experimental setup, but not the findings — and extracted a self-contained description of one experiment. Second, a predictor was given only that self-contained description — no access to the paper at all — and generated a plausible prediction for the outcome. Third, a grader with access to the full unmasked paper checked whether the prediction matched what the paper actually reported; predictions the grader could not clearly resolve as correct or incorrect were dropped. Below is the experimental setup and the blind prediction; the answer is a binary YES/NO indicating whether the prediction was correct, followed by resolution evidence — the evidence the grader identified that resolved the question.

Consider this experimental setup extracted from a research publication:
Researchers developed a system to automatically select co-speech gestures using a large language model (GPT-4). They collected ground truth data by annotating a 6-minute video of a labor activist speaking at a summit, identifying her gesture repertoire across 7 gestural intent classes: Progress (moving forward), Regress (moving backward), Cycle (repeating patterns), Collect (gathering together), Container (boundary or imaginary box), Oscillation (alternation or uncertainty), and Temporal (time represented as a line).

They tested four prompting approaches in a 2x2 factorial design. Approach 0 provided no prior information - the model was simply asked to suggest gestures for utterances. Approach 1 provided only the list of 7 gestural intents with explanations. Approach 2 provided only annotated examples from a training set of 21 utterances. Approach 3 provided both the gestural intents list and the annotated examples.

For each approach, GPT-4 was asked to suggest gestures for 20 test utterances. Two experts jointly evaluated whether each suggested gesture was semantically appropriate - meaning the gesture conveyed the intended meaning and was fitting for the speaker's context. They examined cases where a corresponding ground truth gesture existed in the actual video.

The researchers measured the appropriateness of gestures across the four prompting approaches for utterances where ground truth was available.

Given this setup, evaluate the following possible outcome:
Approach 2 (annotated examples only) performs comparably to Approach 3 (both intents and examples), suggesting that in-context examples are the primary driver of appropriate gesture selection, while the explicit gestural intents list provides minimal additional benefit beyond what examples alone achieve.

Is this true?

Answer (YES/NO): NO